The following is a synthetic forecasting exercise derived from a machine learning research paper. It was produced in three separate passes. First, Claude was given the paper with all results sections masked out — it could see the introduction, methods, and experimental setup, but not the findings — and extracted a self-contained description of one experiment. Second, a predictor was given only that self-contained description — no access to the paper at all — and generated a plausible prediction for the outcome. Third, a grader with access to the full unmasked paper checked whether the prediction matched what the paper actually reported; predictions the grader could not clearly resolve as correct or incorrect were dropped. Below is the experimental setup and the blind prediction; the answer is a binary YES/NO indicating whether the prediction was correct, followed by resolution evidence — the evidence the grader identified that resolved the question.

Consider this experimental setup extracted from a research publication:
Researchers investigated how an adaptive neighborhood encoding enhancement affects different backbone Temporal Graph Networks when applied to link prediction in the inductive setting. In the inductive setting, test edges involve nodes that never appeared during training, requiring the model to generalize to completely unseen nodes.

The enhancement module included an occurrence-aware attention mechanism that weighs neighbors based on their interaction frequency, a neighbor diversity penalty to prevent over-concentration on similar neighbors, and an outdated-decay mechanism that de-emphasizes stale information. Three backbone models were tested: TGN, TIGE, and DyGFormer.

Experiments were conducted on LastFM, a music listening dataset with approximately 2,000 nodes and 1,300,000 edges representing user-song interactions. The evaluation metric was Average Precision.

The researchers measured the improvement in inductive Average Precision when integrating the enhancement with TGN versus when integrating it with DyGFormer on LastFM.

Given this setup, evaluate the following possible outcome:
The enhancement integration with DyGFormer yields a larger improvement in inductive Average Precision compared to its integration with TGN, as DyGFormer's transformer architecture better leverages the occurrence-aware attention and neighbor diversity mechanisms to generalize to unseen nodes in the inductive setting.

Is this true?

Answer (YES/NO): NO